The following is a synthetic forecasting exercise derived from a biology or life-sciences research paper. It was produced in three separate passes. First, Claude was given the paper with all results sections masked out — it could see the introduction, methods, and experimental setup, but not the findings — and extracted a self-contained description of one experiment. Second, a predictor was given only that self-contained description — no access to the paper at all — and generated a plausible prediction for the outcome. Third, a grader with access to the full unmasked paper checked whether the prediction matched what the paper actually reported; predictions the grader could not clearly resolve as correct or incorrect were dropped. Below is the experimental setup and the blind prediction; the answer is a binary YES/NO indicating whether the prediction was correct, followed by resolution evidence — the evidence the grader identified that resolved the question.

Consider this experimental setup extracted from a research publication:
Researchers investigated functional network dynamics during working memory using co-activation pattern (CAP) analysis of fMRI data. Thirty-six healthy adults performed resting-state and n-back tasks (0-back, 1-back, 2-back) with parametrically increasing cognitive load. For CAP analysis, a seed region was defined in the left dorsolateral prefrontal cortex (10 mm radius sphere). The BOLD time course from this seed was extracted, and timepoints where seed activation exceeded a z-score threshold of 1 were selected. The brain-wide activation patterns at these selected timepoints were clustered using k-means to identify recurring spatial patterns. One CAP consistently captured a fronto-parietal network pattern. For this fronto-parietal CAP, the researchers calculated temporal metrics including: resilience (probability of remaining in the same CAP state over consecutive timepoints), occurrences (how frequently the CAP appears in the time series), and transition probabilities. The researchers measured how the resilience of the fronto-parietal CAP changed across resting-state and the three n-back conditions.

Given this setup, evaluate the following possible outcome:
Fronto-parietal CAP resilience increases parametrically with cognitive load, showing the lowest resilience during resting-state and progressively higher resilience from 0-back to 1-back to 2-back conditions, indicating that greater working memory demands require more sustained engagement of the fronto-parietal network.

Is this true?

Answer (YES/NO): NO